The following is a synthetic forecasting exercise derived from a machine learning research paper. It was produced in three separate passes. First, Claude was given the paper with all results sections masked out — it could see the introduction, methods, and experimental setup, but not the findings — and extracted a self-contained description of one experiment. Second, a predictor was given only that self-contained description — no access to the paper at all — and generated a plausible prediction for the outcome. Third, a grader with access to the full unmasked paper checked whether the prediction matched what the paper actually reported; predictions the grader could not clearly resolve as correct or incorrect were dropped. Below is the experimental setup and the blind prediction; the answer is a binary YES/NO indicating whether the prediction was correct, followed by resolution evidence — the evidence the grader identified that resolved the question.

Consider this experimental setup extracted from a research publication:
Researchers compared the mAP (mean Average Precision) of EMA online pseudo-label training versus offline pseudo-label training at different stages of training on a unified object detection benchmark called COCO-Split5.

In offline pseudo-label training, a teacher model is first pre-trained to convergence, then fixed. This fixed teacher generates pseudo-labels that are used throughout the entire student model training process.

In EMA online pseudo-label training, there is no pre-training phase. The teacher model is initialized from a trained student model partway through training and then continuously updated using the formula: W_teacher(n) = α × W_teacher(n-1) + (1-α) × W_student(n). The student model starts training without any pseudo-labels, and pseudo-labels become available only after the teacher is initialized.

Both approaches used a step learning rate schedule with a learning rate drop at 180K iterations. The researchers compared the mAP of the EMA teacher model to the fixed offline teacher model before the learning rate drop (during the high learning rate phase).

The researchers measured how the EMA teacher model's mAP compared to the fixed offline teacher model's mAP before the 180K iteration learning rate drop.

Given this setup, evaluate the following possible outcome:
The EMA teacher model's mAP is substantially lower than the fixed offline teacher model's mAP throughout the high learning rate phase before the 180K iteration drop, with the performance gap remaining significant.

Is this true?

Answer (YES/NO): YES